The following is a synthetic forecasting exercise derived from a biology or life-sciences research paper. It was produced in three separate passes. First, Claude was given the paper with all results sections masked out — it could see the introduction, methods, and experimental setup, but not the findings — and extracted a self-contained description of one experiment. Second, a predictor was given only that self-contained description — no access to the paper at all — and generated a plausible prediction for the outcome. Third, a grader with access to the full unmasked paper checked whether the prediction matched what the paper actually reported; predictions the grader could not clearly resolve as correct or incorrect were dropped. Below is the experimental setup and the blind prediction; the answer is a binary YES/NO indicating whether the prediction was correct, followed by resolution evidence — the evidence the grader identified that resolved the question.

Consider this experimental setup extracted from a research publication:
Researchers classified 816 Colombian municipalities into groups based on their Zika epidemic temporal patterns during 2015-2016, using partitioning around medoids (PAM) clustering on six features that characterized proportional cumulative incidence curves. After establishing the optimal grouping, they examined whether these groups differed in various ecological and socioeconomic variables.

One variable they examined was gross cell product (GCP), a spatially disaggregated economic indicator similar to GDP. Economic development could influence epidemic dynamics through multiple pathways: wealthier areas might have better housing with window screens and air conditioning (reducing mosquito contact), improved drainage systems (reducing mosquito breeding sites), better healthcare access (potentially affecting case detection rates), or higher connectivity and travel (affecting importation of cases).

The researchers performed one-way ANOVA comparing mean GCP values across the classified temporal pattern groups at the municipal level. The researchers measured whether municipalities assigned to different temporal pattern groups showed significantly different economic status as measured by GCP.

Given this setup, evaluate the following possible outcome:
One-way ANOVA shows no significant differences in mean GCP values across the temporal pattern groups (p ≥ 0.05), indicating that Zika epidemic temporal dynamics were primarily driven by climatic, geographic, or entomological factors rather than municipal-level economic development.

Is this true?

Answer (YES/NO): NO